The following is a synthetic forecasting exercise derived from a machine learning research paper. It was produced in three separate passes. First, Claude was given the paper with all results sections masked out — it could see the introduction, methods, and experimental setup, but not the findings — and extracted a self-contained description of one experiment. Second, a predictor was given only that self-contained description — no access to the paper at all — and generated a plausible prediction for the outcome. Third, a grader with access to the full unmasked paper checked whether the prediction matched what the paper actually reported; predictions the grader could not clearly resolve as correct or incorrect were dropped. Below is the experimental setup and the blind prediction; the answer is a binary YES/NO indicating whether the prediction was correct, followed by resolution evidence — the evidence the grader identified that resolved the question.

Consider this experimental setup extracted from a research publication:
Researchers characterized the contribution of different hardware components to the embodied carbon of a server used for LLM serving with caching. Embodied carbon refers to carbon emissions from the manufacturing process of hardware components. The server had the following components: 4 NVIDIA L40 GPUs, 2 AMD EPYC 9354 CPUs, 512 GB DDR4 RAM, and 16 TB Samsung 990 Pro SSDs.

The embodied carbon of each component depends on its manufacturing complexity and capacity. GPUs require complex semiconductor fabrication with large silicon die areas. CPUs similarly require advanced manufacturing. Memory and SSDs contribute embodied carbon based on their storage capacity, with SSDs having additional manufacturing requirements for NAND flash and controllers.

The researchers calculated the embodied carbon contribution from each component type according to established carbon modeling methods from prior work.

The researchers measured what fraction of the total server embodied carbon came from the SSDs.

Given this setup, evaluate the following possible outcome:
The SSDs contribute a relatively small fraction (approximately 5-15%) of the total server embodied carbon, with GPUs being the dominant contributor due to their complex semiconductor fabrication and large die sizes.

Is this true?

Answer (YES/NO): NO